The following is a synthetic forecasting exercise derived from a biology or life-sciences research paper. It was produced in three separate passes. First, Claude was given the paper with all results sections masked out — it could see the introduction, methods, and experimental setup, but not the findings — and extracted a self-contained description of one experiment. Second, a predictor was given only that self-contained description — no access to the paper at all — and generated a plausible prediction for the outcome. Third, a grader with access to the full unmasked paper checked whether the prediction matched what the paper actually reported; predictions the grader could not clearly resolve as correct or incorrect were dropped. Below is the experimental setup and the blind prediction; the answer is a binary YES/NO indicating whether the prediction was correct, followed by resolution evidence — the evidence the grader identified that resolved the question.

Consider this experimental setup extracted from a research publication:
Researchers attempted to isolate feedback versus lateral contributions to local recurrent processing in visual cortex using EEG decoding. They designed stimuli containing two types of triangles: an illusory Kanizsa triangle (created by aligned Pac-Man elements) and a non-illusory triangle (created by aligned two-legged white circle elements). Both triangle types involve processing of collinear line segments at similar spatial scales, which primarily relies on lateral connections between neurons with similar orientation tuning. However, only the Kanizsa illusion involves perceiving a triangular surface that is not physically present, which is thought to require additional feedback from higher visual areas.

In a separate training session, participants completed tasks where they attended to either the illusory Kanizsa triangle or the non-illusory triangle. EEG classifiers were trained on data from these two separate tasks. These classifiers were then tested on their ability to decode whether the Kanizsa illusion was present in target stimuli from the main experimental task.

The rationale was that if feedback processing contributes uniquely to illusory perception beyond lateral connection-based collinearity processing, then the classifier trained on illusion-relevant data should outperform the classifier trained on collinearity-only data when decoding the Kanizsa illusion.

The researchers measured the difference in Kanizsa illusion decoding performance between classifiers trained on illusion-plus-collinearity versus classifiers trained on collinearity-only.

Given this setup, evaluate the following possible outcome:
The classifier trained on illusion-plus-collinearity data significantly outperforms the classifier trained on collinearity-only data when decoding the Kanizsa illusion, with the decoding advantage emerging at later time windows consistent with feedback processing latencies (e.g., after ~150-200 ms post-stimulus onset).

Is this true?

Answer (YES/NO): YES